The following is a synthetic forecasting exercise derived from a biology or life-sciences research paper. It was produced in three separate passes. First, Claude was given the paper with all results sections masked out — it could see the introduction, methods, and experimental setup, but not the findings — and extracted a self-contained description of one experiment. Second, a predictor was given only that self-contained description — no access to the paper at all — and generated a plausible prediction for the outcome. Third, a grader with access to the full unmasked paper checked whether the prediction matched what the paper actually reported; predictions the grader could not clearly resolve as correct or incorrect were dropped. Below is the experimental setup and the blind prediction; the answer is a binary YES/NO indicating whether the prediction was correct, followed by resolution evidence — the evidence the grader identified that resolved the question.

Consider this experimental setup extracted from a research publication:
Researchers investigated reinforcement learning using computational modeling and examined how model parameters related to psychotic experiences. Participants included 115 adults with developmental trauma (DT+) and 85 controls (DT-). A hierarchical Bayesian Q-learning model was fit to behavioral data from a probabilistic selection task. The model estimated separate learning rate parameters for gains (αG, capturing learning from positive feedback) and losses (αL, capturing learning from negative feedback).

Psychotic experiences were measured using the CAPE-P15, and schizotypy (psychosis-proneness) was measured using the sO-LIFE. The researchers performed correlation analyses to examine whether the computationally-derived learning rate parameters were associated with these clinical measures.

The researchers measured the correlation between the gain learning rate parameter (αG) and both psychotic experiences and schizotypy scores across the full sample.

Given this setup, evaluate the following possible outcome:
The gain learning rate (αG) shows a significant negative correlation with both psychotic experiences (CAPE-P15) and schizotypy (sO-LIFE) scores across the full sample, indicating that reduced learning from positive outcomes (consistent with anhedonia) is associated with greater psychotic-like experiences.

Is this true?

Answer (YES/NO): NO